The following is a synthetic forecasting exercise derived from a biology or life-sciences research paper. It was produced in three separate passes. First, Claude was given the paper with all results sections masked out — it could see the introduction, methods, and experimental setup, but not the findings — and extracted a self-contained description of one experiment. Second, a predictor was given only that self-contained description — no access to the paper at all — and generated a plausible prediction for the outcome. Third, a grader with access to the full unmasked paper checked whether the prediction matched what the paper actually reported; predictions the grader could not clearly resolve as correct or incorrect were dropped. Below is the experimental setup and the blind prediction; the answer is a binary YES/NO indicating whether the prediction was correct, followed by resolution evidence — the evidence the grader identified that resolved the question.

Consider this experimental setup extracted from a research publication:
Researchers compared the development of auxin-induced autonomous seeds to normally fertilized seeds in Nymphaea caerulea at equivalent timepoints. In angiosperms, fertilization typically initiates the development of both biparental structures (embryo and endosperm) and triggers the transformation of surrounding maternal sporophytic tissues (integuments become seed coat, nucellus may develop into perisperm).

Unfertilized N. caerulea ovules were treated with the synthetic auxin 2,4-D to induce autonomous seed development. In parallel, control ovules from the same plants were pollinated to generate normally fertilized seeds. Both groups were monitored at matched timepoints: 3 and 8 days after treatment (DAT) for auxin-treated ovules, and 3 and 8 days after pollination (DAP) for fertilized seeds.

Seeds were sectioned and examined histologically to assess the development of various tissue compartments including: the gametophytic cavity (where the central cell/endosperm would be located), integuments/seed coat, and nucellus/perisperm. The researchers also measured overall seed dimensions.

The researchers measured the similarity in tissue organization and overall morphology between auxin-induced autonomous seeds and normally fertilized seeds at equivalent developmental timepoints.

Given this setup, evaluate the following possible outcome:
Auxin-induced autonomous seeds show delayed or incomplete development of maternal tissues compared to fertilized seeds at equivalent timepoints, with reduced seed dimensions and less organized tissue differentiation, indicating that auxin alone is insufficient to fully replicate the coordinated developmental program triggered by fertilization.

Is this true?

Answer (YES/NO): NO